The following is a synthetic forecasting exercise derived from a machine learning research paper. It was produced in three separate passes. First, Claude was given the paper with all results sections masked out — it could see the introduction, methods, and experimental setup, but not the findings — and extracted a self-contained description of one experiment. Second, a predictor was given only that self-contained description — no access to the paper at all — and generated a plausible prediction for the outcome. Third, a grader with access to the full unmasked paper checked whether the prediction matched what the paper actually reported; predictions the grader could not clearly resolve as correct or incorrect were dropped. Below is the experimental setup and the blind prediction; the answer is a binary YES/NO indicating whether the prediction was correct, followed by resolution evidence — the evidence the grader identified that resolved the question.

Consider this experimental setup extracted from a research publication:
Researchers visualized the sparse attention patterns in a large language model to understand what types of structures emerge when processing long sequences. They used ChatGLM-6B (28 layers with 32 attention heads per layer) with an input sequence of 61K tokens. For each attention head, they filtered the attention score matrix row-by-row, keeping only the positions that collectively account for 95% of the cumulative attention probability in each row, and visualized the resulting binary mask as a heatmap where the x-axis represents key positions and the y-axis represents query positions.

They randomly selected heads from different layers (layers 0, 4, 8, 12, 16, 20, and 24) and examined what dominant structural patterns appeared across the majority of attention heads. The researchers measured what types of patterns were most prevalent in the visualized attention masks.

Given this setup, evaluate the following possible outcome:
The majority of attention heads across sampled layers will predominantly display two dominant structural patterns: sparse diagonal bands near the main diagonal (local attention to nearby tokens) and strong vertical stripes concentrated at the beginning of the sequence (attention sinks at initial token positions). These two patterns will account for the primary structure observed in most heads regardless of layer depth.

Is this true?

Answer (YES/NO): NO